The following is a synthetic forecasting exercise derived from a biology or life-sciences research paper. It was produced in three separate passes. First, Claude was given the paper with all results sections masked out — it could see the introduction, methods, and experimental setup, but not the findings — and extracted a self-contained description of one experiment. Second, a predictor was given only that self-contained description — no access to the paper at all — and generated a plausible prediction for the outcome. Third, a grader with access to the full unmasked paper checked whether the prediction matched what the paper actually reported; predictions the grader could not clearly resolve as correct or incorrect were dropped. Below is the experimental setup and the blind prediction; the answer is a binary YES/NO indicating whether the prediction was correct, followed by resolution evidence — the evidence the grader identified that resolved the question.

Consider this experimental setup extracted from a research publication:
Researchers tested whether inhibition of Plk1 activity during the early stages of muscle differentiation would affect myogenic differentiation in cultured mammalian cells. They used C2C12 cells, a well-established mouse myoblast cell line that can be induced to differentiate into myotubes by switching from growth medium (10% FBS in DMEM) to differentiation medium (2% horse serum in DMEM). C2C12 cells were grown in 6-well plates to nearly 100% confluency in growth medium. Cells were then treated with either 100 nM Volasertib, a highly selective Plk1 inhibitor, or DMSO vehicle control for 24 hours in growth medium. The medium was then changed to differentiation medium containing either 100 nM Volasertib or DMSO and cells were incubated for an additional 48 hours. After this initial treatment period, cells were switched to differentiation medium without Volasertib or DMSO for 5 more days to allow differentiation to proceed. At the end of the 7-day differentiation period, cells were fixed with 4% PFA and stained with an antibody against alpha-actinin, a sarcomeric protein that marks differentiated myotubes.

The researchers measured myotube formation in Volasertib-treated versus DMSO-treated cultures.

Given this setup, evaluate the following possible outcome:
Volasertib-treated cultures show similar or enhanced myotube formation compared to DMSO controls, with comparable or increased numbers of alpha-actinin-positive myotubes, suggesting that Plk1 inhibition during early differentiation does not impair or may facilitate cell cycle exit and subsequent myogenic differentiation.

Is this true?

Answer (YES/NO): NO